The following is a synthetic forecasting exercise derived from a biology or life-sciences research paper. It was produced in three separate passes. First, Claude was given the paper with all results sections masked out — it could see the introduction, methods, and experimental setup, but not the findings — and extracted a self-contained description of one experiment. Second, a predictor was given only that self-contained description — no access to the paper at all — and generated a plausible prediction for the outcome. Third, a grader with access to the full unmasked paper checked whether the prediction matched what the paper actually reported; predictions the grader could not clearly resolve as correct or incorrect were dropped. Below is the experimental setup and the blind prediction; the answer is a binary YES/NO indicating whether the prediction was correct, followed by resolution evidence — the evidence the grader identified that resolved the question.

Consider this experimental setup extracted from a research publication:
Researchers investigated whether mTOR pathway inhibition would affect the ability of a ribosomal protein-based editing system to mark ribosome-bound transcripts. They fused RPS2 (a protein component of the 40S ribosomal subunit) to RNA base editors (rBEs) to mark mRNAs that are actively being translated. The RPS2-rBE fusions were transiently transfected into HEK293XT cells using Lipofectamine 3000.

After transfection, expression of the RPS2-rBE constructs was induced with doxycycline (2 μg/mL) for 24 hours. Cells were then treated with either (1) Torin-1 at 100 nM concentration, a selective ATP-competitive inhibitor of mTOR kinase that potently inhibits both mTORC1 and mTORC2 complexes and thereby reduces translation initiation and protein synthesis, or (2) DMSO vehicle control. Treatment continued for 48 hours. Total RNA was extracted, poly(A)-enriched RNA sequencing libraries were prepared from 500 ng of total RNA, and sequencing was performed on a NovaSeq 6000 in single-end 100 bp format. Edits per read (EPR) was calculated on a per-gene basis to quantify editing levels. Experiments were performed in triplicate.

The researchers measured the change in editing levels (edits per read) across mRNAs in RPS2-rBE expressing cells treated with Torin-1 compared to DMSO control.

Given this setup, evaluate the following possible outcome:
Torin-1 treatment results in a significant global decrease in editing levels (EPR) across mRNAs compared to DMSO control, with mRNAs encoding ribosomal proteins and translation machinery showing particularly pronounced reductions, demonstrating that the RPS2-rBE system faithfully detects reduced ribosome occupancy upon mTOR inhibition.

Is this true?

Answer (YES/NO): YES